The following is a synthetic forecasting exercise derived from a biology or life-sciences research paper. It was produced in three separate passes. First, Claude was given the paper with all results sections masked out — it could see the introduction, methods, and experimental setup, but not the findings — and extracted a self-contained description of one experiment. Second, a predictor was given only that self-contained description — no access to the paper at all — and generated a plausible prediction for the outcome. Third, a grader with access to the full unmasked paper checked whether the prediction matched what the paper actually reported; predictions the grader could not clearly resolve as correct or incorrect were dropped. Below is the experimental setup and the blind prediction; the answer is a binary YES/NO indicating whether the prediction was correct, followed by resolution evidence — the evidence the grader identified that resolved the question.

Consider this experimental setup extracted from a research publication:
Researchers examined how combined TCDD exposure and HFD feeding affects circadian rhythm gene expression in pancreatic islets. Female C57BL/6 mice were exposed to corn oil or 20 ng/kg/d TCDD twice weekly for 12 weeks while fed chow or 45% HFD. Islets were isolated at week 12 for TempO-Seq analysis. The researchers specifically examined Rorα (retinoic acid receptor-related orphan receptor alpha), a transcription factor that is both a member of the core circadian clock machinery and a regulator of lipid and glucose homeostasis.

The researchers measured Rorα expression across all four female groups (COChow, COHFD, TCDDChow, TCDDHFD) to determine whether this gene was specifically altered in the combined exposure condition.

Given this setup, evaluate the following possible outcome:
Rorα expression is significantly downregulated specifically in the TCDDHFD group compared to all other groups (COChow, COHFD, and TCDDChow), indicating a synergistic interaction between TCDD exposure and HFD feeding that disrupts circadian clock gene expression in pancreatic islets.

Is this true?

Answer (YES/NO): NO